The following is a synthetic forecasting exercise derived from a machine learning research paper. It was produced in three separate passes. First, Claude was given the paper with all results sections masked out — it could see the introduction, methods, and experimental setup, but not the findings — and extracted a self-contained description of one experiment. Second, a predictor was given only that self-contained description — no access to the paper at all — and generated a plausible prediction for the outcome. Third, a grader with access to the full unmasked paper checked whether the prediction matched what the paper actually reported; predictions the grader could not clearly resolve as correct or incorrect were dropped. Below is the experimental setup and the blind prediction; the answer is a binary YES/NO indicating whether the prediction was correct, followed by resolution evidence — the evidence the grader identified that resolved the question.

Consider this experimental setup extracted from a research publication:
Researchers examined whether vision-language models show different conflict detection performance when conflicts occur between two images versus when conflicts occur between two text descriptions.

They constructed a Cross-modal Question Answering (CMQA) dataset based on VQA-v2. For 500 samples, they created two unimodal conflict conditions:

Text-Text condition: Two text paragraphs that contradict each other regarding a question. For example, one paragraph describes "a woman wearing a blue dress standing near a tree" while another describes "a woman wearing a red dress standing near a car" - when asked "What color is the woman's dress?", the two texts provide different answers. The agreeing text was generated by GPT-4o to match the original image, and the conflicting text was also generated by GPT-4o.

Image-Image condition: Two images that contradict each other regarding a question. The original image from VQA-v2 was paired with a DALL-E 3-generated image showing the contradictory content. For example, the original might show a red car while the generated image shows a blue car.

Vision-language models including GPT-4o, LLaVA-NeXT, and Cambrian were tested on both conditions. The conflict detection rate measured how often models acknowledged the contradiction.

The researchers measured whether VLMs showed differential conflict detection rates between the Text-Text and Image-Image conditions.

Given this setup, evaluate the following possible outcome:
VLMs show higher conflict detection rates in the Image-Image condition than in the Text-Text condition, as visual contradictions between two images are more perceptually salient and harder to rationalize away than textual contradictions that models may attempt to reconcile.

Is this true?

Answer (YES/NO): NO